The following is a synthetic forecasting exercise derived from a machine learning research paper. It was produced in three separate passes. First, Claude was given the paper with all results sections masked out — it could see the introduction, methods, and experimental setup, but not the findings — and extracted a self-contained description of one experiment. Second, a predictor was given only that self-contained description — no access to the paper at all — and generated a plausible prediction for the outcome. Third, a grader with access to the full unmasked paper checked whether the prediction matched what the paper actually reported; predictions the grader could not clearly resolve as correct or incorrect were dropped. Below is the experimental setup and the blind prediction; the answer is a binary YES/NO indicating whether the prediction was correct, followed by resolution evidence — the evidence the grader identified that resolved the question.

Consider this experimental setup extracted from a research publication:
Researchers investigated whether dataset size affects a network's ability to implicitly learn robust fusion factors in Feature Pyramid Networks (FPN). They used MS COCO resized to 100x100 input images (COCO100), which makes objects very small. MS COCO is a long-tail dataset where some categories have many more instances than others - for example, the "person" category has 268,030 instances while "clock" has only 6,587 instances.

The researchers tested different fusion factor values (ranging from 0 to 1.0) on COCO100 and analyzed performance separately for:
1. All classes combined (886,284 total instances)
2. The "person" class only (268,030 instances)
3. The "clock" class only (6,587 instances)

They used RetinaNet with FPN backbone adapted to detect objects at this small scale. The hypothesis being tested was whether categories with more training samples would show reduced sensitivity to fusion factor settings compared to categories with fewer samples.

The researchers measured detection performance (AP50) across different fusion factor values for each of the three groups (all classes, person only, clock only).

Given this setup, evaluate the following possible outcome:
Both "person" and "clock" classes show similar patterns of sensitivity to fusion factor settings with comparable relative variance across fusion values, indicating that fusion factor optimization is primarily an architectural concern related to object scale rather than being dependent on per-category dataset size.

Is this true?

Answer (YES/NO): NO